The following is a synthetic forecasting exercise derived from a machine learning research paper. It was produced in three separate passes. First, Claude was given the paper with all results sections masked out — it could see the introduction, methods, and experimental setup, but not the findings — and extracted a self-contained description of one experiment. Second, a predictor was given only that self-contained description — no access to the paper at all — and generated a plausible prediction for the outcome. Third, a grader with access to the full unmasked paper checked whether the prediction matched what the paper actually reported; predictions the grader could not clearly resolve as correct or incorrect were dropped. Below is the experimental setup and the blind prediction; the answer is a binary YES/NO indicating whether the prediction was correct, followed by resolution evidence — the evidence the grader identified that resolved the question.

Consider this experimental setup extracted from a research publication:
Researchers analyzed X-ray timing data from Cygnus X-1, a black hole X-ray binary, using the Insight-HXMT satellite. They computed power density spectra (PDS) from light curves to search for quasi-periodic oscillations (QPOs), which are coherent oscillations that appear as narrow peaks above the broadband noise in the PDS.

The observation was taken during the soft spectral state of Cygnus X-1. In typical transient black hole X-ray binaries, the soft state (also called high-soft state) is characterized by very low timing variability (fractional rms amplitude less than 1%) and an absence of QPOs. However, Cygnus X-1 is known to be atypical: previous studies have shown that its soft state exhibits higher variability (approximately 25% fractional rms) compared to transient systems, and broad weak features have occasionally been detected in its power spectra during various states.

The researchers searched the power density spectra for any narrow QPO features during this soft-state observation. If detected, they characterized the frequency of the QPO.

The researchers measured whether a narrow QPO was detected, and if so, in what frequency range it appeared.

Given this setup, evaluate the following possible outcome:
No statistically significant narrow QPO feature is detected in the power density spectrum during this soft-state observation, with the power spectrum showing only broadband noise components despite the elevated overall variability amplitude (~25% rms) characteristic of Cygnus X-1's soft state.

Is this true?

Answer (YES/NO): NO